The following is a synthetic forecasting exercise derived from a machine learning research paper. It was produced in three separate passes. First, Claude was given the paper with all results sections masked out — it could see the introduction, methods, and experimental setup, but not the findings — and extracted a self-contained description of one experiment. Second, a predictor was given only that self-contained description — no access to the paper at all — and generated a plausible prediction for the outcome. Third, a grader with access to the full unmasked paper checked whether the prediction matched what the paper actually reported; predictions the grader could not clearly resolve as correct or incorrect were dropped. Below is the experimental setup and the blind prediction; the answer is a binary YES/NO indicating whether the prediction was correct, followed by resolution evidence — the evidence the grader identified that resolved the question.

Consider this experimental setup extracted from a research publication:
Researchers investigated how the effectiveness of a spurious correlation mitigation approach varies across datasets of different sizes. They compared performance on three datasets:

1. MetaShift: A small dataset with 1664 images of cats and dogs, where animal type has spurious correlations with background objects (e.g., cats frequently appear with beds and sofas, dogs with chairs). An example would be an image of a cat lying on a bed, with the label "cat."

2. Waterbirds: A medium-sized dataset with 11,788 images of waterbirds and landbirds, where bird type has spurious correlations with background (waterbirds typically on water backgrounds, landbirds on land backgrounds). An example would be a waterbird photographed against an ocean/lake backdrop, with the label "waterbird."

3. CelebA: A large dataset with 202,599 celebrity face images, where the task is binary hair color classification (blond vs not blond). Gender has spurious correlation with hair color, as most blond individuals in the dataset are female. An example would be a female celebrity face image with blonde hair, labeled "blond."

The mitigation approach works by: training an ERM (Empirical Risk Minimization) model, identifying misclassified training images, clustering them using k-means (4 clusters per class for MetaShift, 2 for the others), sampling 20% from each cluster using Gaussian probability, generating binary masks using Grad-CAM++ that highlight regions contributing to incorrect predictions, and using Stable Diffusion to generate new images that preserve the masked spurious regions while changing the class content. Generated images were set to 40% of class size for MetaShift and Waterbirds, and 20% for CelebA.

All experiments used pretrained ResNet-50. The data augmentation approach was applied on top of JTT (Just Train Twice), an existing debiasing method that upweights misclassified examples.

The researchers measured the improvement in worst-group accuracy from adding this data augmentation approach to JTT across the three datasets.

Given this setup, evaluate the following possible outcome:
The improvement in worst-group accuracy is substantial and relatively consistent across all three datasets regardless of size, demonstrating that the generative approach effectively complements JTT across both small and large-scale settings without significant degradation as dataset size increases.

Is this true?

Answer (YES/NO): NO